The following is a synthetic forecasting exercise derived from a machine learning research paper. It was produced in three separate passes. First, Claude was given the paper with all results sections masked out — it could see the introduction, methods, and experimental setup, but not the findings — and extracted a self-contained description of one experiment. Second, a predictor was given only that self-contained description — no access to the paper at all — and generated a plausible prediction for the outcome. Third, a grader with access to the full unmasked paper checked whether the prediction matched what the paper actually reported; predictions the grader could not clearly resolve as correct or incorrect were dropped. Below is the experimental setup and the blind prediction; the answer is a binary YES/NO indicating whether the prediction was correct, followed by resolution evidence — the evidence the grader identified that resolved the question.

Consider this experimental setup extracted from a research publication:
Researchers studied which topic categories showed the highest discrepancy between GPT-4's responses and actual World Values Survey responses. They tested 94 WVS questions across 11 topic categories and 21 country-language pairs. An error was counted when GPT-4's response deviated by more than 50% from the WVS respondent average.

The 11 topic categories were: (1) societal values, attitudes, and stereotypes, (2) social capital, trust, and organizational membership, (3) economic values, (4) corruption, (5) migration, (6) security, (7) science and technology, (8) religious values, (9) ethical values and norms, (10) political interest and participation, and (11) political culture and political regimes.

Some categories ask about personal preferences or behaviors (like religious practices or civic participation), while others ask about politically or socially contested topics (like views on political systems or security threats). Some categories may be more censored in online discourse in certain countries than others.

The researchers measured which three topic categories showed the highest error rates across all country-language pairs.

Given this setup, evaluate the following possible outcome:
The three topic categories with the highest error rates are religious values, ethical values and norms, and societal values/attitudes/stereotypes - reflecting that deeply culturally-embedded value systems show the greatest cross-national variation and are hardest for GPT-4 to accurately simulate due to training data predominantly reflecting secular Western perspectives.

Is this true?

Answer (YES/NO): NO